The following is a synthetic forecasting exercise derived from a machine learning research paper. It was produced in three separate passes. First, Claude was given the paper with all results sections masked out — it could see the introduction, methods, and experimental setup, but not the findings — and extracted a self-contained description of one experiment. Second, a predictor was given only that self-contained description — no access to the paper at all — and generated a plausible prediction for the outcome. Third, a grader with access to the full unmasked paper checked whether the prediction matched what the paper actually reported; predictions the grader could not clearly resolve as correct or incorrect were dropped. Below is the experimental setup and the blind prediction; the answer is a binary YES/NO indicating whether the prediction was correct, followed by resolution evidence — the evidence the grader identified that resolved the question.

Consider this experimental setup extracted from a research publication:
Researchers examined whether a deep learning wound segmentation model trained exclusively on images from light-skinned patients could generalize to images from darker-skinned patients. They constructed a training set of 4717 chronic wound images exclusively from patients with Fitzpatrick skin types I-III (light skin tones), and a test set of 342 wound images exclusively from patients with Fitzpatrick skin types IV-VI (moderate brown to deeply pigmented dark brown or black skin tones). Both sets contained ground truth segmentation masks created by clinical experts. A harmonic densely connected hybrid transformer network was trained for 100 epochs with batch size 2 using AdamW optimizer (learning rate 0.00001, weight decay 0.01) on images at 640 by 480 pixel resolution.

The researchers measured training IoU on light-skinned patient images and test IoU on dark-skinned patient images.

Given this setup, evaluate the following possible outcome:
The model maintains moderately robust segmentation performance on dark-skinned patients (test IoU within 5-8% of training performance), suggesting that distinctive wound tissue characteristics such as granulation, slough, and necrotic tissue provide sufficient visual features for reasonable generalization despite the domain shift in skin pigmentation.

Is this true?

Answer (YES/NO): NO